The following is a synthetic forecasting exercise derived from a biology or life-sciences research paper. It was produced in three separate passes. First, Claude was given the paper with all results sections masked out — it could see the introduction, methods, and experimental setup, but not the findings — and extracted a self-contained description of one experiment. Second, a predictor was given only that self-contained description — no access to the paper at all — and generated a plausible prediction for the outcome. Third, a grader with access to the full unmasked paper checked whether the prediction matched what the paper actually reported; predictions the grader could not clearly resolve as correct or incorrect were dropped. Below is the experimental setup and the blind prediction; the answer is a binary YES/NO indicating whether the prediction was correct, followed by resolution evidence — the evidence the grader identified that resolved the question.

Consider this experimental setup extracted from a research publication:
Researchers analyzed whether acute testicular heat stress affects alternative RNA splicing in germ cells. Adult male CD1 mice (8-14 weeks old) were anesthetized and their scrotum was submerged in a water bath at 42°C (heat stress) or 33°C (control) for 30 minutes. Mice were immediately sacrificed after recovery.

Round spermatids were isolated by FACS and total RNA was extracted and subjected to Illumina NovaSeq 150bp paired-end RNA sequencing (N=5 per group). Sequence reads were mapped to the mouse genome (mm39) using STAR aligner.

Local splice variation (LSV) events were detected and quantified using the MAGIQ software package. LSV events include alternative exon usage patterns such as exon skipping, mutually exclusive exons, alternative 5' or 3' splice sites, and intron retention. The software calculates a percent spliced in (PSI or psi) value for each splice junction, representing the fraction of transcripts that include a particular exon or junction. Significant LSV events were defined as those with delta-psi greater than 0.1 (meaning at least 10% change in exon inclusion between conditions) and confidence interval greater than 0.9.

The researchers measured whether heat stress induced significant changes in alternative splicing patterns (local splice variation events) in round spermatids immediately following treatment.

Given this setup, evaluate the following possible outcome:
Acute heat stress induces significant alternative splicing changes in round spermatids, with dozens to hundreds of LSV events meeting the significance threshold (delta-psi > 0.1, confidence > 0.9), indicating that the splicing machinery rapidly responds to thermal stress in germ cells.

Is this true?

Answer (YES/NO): YES